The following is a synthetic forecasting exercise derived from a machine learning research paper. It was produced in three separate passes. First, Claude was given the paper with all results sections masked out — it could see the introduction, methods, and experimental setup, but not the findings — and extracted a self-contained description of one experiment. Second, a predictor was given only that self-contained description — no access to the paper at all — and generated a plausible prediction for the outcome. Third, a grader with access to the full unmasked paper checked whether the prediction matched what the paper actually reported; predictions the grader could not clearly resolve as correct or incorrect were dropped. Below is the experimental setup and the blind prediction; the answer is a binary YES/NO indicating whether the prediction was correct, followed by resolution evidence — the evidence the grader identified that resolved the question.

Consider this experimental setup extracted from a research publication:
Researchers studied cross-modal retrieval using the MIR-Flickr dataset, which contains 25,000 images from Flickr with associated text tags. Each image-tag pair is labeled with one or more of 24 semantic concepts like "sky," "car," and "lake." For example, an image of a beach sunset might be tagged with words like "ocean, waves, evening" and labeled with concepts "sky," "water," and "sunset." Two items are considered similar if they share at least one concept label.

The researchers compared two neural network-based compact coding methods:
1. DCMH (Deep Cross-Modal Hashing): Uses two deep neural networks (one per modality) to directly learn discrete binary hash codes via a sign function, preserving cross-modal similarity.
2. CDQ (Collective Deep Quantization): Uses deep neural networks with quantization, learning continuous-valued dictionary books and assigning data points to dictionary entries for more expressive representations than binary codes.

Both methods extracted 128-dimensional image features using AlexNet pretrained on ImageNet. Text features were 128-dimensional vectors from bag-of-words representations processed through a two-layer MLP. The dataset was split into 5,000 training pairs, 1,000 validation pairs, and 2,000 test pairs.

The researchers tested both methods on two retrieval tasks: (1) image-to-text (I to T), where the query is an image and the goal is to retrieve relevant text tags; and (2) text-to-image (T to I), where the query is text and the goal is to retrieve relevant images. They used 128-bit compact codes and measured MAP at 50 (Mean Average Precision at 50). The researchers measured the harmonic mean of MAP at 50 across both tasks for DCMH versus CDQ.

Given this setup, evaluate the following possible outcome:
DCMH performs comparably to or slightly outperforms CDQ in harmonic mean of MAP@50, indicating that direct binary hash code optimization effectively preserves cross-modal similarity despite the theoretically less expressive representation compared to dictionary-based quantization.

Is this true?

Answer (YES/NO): YES